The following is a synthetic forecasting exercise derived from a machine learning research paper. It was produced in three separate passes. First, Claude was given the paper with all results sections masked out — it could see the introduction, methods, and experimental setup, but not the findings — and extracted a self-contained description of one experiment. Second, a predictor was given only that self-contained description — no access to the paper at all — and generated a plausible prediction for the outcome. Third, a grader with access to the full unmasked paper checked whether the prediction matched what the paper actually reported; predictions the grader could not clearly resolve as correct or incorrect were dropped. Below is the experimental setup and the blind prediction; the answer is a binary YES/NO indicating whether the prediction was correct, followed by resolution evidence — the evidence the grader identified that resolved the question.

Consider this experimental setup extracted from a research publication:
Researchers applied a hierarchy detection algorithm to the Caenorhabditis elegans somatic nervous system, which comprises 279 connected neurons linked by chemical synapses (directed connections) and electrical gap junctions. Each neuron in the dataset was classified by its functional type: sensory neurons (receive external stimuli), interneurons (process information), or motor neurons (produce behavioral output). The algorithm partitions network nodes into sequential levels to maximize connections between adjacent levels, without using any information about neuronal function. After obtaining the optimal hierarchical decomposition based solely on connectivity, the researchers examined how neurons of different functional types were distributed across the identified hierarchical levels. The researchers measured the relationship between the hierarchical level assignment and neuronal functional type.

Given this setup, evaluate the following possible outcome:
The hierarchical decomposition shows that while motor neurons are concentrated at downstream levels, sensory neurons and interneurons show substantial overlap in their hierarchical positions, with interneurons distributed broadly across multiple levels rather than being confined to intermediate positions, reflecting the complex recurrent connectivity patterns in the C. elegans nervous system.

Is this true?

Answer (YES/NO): NO